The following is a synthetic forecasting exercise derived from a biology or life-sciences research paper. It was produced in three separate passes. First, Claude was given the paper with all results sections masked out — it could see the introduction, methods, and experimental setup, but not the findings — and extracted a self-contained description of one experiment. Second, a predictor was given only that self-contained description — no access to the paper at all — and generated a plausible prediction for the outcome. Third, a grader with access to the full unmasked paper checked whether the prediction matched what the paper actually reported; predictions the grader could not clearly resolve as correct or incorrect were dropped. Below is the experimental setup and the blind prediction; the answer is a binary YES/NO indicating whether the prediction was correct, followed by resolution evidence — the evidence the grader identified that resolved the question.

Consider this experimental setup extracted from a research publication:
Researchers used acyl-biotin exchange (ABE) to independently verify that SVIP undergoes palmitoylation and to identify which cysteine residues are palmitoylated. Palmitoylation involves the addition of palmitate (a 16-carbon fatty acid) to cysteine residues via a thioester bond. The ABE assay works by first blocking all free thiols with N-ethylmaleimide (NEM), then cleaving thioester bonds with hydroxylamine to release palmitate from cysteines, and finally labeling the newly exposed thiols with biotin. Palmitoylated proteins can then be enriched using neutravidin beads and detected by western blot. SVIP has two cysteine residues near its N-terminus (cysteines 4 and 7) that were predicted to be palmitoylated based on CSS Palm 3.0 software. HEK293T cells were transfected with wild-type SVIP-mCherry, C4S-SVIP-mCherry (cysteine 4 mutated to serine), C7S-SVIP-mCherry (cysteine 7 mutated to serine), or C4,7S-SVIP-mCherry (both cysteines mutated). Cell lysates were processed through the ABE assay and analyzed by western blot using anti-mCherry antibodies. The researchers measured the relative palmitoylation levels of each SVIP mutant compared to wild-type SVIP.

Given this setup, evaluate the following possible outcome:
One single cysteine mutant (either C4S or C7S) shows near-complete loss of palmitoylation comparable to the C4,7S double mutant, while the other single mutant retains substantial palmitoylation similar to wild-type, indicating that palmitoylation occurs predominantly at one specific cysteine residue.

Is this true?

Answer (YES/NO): NO